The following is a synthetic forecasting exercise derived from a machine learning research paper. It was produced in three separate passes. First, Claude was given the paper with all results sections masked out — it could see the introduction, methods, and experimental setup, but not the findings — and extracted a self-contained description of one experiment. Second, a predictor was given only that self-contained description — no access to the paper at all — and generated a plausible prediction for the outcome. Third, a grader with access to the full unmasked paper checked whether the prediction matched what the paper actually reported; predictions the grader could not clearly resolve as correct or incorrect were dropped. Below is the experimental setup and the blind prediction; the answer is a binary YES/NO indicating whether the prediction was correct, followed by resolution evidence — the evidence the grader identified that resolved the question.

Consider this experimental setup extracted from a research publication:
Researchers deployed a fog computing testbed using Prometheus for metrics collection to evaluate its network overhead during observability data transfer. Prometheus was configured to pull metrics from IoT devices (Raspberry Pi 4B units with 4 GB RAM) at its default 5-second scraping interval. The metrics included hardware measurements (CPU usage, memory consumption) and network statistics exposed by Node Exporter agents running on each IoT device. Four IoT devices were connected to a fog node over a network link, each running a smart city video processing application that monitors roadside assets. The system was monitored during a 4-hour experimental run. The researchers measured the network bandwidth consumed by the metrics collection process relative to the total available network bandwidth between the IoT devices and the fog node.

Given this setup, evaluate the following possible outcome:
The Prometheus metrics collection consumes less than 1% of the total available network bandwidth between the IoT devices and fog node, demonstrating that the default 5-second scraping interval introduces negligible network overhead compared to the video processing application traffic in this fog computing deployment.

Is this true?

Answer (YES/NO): NO